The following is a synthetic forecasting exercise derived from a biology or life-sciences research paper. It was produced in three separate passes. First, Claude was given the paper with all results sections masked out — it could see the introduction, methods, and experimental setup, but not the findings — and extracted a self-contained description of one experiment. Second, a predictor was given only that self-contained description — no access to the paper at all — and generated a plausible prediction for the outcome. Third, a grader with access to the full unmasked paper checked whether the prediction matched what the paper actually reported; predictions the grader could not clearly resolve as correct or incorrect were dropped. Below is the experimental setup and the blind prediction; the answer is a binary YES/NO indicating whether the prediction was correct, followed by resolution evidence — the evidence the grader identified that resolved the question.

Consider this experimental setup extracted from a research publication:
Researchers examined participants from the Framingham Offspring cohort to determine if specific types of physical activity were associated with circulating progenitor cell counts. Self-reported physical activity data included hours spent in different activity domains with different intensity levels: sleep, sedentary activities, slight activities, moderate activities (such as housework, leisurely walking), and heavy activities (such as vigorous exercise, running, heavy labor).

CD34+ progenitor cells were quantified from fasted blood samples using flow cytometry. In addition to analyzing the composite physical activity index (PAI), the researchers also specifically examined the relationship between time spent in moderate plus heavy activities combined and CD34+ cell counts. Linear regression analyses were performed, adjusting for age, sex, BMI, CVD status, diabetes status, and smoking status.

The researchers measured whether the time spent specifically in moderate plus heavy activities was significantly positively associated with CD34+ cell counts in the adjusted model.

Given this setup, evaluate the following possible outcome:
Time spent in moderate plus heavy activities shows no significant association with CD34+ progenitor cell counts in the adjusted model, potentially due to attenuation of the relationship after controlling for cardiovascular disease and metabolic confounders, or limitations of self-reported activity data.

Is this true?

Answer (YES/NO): YES